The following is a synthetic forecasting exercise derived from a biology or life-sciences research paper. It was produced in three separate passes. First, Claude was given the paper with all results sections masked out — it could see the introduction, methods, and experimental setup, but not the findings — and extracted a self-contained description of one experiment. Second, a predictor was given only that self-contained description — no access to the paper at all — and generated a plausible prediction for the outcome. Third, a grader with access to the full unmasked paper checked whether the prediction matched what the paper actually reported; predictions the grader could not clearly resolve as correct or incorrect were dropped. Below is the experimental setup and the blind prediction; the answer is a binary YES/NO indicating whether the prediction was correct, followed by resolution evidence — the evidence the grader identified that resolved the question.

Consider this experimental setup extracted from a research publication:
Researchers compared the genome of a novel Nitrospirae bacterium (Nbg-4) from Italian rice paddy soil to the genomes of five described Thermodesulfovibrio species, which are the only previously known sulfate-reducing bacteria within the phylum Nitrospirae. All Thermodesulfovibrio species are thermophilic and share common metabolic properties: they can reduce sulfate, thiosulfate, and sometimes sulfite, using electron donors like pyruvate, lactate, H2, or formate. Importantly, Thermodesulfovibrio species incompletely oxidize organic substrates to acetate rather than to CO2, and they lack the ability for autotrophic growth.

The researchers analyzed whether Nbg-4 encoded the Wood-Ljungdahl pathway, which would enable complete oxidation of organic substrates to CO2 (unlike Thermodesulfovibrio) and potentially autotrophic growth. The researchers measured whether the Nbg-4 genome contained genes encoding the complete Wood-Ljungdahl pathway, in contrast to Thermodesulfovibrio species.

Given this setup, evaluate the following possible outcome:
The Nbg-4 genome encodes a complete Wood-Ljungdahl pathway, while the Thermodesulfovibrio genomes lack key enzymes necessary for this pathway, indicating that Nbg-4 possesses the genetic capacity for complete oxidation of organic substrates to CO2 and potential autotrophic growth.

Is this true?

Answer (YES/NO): YES